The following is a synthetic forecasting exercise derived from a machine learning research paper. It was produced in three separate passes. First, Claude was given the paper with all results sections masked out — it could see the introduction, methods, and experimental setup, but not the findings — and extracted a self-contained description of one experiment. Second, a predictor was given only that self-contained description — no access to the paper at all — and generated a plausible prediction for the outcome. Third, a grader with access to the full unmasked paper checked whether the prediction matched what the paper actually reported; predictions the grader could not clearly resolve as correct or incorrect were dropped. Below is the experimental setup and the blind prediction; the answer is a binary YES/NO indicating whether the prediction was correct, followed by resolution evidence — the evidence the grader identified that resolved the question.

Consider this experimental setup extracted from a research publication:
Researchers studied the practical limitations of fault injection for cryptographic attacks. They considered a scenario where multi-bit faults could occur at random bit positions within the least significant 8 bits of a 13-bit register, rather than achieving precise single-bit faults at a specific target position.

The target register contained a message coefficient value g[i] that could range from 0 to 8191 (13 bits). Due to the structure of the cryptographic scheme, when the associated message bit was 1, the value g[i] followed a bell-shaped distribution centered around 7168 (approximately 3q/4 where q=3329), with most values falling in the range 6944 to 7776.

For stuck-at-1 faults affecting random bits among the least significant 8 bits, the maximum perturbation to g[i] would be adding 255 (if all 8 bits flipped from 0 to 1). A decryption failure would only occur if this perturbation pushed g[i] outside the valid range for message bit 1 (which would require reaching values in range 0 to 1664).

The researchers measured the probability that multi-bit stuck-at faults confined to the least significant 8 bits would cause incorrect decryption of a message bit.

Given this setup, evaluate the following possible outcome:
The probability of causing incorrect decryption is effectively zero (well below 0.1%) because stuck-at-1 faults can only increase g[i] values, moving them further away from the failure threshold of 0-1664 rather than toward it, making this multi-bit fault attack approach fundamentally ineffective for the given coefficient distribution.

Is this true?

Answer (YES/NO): YES